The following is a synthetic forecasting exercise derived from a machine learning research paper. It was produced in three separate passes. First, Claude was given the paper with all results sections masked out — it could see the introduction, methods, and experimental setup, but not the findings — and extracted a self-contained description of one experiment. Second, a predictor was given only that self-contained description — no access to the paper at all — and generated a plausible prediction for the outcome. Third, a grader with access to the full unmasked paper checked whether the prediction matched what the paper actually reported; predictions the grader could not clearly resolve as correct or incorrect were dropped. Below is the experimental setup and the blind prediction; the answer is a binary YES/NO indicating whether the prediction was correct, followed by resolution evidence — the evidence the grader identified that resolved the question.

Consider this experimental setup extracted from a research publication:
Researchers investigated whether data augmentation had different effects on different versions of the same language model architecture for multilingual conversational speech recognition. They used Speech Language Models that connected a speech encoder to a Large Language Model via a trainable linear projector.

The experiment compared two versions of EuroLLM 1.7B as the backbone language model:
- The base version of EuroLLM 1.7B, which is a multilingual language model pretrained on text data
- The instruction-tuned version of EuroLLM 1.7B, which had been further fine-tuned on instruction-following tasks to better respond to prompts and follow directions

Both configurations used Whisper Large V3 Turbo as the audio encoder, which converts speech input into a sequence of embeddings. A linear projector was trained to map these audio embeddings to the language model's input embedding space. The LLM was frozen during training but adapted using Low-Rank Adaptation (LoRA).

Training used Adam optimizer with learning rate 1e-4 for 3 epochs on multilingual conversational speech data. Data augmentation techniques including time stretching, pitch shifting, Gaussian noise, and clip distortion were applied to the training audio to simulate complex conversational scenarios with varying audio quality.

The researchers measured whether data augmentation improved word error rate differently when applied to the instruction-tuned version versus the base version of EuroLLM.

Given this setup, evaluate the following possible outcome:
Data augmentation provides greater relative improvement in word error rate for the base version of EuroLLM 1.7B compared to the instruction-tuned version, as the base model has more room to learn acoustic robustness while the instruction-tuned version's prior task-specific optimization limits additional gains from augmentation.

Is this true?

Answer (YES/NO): NO